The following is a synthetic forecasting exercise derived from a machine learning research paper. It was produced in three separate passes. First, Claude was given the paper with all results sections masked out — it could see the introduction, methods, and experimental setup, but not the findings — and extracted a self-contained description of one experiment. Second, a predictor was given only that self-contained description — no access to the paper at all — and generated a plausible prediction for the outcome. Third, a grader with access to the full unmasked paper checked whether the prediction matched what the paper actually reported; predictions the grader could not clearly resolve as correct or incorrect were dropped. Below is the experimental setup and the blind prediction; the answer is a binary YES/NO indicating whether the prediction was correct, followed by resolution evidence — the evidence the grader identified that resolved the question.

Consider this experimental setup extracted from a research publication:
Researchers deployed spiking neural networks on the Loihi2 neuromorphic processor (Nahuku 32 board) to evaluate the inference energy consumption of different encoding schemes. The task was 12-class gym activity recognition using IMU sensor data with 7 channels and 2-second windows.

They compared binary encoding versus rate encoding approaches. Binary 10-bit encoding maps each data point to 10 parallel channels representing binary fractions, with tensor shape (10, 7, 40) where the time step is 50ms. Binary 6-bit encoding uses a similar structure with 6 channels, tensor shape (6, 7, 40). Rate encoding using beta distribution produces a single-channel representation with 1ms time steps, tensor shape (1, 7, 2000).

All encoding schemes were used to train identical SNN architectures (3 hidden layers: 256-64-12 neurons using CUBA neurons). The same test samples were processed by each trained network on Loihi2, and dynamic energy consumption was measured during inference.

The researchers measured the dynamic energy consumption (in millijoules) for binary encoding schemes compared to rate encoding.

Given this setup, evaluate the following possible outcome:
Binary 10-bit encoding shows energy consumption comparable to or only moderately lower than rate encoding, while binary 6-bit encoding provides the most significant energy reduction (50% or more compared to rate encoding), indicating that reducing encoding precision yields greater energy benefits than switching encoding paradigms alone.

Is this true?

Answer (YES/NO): NO